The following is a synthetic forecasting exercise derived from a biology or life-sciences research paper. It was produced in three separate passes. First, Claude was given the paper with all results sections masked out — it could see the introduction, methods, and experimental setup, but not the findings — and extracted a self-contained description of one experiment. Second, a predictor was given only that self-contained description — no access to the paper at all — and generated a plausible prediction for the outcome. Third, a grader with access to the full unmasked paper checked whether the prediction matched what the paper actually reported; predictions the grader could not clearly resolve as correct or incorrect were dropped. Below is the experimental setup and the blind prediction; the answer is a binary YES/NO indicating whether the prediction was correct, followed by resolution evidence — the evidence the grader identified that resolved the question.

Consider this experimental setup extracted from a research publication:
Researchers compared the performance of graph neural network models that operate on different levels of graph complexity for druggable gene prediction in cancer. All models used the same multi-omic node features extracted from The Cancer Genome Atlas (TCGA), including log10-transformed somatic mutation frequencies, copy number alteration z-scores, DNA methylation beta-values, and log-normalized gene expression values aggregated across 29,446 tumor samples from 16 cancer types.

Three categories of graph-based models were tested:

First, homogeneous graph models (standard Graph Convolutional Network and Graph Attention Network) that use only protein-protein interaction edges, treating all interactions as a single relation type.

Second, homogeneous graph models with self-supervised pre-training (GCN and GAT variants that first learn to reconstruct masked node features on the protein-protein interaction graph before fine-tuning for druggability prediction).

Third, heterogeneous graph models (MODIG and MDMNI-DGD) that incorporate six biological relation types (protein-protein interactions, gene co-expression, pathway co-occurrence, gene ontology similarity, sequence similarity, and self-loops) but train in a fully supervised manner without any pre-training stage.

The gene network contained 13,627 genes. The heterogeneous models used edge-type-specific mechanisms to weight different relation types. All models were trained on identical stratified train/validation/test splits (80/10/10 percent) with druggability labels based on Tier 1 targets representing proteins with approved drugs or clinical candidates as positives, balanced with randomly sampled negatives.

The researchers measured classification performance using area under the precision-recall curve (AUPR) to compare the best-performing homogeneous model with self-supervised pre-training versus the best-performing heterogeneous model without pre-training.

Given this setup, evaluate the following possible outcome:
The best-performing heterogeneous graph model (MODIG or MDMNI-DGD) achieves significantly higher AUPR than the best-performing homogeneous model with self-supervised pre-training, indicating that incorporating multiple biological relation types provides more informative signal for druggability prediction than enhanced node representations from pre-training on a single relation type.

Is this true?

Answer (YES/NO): YES